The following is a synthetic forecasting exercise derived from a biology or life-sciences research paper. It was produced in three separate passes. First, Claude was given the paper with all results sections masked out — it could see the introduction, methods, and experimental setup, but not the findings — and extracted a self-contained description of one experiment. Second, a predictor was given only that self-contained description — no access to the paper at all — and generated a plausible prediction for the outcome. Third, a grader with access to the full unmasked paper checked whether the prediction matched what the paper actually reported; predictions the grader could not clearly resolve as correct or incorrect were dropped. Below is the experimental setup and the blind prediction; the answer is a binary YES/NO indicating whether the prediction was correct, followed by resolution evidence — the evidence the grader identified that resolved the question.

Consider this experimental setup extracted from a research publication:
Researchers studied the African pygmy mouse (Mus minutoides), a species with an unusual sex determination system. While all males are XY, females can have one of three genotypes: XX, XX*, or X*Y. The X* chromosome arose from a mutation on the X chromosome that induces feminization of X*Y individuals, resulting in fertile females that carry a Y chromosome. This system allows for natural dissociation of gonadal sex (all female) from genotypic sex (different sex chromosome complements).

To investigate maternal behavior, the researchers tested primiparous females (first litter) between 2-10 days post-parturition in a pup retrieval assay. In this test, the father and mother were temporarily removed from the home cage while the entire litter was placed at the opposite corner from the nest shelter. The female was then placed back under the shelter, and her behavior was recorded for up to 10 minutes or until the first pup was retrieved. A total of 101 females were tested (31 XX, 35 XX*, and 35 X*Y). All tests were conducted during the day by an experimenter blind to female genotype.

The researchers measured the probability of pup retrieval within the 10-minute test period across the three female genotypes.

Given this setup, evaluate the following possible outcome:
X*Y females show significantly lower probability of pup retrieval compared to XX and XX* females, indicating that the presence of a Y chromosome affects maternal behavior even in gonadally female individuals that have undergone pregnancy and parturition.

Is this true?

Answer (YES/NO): NO